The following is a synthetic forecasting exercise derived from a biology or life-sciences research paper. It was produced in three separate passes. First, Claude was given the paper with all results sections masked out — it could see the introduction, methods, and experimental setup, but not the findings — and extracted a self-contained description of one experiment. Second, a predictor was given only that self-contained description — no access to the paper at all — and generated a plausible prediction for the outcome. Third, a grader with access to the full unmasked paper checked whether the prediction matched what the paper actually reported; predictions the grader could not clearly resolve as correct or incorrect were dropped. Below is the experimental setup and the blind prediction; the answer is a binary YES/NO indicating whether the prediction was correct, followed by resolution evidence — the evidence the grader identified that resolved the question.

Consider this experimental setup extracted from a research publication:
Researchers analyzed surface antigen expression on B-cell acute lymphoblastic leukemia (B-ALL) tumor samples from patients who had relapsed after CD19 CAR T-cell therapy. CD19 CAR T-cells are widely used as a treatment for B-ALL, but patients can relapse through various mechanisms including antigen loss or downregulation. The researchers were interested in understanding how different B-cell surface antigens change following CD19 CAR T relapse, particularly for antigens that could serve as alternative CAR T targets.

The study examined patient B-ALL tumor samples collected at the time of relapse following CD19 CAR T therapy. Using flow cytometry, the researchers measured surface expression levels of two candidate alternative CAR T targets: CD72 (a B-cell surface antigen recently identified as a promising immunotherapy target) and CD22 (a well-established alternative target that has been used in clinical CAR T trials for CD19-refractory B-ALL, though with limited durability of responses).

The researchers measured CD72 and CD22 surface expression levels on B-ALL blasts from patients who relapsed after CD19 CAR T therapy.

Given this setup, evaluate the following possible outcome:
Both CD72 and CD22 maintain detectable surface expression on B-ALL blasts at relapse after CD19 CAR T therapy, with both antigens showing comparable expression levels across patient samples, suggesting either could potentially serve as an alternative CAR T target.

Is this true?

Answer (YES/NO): NO